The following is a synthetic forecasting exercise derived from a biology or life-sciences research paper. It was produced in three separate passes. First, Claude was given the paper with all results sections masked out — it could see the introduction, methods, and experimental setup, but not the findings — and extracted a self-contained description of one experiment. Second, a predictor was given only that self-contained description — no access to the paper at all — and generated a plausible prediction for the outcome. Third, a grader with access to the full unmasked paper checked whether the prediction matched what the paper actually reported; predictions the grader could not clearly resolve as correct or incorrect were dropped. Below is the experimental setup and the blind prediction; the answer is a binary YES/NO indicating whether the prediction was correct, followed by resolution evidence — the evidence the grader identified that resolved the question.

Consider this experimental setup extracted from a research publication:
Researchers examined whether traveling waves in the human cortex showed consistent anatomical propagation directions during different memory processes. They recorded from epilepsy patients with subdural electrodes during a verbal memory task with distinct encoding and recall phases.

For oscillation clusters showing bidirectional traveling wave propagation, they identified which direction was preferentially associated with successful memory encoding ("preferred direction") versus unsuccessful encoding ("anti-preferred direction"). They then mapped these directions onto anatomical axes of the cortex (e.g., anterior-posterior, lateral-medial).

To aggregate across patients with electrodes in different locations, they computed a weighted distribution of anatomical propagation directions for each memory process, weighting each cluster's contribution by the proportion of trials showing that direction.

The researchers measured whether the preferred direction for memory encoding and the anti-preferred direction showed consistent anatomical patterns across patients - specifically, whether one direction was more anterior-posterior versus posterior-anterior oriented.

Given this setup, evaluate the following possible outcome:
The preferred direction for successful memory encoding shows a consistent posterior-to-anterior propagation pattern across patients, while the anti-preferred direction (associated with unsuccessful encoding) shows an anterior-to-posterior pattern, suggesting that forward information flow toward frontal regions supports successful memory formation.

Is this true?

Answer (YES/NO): YES